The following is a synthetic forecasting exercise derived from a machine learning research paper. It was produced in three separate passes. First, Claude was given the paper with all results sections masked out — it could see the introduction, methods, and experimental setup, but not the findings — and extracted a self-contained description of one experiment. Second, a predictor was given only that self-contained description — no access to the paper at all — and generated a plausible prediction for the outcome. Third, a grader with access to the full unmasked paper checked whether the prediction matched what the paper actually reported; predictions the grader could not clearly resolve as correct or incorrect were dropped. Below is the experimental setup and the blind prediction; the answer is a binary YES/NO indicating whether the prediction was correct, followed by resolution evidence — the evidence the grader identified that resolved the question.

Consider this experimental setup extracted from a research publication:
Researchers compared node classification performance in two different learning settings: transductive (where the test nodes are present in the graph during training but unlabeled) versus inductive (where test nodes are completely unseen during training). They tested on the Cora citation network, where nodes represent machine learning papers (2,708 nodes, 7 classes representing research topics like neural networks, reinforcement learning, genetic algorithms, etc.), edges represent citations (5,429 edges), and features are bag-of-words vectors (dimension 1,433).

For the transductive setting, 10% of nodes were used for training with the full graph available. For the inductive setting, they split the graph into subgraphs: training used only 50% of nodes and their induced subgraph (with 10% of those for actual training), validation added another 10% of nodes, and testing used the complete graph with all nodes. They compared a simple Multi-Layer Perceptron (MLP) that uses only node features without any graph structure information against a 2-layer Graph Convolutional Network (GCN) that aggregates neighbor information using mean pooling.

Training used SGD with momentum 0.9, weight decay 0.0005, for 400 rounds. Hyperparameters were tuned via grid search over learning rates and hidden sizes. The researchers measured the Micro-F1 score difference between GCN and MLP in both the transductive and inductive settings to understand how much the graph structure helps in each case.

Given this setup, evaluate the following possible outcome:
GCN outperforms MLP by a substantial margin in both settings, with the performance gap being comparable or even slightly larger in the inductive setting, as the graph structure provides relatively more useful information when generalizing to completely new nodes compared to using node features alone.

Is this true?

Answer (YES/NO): NO